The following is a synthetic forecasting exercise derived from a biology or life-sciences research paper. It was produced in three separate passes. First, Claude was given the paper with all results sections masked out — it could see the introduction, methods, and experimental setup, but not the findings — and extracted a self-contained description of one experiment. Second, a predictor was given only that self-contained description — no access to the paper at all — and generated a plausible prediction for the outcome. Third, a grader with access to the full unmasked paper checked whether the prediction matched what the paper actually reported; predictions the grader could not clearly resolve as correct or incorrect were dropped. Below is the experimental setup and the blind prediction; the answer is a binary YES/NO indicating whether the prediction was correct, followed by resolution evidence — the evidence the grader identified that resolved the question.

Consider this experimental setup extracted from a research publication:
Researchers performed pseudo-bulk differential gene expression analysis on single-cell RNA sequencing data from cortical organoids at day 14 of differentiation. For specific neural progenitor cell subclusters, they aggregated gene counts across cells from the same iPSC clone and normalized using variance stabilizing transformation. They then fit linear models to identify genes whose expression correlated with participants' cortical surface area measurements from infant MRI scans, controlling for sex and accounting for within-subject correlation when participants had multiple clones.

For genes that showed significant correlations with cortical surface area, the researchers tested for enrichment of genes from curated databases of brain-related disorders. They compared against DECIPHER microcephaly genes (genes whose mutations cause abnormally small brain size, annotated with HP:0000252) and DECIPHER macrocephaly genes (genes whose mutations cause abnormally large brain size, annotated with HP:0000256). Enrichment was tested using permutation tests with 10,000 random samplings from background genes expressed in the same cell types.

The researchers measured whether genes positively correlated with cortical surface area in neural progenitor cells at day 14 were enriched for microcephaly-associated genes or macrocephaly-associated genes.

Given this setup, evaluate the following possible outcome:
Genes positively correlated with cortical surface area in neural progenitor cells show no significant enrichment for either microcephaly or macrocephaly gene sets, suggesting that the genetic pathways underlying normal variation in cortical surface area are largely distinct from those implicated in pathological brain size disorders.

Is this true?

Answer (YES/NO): NO